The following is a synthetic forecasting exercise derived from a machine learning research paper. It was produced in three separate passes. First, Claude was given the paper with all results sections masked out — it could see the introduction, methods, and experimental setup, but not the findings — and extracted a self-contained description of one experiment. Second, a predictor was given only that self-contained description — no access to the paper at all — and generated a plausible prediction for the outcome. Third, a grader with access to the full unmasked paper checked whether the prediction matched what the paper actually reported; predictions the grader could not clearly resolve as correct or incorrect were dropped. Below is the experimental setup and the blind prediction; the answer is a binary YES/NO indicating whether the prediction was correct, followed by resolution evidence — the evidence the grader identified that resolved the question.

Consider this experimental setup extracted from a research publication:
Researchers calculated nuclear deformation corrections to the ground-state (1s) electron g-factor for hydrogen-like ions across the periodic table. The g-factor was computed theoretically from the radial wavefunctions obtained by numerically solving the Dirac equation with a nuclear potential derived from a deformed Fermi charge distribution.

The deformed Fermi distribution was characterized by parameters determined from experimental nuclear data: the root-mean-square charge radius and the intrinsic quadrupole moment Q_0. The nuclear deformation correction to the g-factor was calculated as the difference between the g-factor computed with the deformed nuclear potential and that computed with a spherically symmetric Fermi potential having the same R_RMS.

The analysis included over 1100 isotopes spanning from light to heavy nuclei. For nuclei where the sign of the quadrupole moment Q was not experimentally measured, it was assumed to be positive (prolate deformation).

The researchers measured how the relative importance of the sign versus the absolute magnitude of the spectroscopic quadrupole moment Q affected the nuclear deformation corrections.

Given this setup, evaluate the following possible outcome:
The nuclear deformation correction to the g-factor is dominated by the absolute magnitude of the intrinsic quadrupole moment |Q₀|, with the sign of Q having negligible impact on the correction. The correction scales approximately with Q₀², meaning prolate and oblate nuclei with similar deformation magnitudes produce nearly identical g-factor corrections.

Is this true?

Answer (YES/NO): NO